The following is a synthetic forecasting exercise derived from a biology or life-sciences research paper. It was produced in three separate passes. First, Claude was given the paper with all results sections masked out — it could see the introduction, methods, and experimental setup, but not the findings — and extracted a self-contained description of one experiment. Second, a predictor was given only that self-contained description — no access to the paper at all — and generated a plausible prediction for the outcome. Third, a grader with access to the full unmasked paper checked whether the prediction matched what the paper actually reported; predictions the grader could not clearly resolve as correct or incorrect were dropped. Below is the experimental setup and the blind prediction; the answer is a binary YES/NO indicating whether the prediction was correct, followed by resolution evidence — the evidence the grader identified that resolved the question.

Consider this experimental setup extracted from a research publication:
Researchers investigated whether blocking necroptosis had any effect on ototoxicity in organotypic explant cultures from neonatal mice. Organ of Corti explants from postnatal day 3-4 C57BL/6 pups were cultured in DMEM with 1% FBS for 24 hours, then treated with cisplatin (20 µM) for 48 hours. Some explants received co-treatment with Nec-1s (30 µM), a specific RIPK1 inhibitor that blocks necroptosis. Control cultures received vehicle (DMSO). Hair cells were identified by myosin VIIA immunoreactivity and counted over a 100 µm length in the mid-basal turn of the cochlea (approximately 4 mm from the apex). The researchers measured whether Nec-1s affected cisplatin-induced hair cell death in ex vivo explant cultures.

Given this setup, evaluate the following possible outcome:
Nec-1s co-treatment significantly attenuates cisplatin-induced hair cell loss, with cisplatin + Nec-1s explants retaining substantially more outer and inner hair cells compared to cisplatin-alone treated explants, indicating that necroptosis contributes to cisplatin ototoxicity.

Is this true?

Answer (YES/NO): NO